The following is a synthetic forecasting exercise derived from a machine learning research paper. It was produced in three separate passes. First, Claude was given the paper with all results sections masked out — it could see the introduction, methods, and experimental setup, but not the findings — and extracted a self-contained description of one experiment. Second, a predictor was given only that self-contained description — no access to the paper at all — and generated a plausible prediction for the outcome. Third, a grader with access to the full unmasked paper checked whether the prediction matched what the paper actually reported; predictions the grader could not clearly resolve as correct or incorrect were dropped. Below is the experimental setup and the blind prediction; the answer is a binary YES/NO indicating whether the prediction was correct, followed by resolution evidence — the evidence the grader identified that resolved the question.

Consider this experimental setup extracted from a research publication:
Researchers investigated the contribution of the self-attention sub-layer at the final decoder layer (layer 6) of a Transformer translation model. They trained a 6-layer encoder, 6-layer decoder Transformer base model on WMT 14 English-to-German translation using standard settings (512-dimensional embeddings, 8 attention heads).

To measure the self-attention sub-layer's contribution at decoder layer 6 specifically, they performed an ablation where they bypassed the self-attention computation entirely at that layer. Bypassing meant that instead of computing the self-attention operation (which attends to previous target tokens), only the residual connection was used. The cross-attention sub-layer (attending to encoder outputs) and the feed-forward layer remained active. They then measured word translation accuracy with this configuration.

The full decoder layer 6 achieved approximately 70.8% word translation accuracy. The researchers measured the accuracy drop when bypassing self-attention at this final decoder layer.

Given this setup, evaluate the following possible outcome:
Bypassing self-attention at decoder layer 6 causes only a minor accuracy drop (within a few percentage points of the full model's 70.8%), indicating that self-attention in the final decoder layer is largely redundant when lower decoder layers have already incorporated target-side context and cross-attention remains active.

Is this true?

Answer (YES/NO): YES